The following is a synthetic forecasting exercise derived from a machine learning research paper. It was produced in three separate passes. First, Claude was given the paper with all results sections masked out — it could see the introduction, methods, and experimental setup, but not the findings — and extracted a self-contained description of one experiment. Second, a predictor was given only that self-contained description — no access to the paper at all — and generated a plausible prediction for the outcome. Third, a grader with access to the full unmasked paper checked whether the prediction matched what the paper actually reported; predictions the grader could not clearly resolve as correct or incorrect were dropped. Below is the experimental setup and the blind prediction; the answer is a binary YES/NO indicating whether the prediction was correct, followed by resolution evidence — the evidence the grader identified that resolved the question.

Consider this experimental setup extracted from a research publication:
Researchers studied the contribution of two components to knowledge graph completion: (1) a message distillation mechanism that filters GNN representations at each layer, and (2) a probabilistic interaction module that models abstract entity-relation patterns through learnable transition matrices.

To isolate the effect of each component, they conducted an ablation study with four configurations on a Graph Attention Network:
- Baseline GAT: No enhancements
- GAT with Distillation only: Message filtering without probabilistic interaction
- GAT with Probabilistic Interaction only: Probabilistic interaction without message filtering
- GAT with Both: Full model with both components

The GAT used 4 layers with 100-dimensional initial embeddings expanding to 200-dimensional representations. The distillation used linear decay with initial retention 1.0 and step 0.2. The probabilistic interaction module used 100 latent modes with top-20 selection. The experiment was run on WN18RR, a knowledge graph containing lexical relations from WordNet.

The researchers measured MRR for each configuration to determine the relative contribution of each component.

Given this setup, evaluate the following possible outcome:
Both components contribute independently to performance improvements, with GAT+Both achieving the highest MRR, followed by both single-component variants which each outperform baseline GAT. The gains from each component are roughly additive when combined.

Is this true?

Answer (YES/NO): NO